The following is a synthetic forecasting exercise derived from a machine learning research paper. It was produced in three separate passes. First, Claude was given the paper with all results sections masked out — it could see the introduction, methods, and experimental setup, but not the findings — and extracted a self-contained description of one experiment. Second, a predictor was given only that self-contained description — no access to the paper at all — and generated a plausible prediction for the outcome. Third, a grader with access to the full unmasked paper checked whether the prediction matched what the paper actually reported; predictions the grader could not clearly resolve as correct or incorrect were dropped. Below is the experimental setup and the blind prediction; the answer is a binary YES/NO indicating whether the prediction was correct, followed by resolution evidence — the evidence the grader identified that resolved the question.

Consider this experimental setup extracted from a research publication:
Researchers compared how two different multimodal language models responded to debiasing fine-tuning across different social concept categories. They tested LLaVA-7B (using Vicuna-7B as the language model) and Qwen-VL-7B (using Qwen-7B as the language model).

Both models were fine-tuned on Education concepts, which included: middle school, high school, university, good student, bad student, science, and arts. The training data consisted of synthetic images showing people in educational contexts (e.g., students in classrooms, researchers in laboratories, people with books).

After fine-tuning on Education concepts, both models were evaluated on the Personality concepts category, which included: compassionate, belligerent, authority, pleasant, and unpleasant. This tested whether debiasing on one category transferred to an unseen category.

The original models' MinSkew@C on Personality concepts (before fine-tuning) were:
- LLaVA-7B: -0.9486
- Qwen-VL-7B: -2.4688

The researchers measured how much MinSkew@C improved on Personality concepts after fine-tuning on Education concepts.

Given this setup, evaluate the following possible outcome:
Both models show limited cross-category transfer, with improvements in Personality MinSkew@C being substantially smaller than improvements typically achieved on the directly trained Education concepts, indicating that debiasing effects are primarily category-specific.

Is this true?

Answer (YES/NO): NO